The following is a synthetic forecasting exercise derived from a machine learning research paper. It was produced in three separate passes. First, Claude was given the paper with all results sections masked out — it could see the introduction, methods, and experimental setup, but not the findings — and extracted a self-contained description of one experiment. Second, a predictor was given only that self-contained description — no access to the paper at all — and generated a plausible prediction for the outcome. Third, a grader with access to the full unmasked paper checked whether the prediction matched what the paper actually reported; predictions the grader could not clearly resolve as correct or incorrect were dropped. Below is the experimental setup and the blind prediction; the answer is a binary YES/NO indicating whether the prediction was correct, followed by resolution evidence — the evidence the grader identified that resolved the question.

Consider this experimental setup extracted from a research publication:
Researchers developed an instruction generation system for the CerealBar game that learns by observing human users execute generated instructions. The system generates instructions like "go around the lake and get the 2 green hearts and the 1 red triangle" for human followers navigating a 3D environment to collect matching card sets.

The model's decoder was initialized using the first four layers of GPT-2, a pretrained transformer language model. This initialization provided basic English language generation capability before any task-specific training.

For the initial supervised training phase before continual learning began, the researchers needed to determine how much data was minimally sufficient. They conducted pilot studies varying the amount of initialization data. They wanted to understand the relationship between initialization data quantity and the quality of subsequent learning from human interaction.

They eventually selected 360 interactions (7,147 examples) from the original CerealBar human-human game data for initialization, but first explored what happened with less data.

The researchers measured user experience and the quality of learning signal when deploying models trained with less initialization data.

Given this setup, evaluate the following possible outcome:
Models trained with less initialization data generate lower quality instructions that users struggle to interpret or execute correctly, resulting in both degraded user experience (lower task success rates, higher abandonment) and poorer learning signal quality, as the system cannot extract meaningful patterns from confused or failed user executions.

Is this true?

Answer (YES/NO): YES